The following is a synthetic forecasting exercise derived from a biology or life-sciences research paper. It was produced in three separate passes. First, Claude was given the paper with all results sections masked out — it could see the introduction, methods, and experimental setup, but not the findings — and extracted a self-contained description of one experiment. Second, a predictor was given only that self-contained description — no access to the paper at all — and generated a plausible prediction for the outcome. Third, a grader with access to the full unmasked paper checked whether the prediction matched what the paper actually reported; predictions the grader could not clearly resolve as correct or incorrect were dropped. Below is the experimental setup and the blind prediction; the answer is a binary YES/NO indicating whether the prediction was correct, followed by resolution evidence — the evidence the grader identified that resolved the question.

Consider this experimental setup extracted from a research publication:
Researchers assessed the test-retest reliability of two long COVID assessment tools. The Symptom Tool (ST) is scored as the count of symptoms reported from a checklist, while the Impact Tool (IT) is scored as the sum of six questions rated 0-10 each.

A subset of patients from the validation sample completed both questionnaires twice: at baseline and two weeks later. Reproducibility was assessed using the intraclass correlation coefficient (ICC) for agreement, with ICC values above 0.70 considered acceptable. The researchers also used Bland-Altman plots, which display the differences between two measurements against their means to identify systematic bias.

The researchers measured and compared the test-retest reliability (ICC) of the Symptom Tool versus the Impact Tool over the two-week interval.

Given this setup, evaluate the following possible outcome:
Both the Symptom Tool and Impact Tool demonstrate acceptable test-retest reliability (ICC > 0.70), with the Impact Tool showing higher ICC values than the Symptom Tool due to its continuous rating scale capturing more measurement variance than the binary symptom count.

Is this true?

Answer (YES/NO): NO